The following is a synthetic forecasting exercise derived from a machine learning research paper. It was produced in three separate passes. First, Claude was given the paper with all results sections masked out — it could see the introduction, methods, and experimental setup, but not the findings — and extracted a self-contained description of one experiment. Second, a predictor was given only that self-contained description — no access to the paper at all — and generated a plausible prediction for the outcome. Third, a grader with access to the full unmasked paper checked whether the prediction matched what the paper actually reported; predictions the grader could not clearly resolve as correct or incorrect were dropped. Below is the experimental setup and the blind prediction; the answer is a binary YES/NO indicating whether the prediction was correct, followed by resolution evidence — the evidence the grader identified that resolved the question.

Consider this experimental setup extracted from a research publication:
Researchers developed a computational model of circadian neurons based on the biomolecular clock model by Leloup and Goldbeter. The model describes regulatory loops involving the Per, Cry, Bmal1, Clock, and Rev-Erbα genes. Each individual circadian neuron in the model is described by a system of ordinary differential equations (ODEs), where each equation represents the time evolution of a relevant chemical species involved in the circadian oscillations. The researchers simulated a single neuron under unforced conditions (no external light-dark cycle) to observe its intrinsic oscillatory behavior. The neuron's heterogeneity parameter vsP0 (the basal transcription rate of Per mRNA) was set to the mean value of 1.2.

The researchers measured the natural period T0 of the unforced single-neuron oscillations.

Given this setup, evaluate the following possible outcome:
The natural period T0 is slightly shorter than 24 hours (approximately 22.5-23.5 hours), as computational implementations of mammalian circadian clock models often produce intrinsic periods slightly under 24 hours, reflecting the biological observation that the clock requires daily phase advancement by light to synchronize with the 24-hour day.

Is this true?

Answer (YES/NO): NO